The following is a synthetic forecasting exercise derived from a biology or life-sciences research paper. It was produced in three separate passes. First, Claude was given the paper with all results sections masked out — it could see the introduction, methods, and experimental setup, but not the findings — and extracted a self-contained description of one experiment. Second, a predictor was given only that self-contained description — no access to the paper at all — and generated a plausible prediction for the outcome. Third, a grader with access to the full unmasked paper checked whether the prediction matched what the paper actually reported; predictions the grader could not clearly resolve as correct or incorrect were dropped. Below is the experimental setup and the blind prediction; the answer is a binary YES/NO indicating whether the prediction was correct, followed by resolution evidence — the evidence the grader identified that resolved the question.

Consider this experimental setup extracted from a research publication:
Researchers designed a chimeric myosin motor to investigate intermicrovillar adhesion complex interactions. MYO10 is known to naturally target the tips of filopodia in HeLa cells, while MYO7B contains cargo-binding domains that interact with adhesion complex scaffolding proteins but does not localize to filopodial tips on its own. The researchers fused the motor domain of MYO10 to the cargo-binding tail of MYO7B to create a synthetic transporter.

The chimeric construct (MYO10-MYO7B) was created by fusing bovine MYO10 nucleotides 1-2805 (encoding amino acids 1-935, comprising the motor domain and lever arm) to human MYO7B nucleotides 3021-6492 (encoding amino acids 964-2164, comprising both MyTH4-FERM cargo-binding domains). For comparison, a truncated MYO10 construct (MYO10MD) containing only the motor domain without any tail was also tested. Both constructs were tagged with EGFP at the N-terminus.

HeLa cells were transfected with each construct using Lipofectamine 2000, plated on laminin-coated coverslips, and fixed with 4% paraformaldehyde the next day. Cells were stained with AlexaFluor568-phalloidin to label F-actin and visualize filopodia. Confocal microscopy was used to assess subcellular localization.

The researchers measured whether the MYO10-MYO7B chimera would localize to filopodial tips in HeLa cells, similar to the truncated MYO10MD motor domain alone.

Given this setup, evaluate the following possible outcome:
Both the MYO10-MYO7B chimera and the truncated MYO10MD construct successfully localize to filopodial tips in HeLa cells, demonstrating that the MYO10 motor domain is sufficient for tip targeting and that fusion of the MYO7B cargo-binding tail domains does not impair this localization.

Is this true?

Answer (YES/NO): YES